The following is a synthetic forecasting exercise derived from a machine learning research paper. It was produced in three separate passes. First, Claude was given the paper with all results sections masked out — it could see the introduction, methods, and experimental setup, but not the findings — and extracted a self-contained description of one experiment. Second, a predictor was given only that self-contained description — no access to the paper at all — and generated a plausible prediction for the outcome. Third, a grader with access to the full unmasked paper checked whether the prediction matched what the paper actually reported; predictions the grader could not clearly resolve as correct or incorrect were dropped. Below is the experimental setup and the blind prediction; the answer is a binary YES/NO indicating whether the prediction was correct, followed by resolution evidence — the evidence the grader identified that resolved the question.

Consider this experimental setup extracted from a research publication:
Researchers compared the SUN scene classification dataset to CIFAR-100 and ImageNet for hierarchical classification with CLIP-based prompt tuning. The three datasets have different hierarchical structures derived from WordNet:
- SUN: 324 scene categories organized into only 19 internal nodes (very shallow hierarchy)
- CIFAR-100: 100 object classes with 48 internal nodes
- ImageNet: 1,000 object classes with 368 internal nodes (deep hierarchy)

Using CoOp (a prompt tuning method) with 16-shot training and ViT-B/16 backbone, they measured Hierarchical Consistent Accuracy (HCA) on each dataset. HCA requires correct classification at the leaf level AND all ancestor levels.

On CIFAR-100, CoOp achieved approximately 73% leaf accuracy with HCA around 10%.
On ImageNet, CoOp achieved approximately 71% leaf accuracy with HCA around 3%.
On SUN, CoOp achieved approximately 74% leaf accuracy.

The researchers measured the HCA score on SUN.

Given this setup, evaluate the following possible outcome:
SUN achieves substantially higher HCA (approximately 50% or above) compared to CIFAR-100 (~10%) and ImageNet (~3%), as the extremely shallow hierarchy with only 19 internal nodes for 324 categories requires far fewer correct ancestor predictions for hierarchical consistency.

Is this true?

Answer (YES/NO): NO